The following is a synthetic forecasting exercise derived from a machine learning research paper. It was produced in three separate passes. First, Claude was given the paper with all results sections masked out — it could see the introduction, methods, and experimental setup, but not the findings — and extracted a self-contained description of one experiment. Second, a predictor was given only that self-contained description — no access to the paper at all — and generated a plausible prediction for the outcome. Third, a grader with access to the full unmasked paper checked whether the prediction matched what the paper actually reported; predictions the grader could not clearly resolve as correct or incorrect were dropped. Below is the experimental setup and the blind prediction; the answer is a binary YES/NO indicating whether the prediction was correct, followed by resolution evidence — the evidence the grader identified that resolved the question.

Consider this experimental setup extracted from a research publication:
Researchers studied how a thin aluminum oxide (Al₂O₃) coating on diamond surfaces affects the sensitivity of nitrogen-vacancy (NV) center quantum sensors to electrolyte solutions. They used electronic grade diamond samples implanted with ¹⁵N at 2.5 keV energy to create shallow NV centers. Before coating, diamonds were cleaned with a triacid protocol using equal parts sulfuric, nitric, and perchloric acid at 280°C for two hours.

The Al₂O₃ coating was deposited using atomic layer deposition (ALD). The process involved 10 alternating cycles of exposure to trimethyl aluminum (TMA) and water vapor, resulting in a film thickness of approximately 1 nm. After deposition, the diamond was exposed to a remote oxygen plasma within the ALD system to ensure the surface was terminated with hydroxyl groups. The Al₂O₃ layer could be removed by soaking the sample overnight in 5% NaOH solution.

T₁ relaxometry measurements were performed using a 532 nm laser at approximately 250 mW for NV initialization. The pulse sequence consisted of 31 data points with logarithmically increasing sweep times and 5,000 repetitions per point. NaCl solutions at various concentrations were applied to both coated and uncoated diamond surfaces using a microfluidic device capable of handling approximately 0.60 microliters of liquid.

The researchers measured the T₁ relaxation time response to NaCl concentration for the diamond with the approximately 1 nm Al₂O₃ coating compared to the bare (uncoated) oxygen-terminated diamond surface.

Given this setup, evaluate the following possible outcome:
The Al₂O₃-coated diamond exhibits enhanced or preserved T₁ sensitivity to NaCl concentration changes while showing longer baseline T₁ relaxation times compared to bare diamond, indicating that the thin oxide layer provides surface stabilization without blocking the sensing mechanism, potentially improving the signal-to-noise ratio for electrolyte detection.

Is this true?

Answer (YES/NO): NO